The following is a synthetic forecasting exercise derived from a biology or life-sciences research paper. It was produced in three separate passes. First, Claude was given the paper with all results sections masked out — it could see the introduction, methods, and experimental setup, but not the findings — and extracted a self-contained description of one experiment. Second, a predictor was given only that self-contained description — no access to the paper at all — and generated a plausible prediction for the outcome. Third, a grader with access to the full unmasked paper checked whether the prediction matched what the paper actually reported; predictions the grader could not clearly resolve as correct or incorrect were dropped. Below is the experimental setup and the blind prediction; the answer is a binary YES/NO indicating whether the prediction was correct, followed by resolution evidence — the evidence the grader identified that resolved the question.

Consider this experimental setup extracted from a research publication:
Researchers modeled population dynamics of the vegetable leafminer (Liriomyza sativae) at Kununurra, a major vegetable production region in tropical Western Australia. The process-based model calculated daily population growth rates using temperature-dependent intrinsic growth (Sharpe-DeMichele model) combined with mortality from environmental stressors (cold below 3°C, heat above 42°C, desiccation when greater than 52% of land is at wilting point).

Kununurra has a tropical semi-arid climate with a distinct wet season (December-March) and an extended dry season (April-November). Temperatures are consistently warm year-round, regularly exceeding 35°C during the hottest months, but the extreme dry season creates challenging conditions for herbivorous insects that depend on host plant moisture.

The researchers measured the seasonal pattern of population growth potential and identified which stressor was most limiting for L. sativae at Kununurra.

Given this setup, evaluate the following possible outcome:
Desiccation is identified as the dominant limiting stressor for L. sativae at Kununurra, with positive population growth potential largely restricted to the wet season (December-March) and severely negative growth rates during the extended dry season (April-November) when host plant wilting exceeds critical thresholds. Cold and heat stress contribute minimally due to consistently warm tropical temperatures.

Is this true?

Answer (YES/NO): NO